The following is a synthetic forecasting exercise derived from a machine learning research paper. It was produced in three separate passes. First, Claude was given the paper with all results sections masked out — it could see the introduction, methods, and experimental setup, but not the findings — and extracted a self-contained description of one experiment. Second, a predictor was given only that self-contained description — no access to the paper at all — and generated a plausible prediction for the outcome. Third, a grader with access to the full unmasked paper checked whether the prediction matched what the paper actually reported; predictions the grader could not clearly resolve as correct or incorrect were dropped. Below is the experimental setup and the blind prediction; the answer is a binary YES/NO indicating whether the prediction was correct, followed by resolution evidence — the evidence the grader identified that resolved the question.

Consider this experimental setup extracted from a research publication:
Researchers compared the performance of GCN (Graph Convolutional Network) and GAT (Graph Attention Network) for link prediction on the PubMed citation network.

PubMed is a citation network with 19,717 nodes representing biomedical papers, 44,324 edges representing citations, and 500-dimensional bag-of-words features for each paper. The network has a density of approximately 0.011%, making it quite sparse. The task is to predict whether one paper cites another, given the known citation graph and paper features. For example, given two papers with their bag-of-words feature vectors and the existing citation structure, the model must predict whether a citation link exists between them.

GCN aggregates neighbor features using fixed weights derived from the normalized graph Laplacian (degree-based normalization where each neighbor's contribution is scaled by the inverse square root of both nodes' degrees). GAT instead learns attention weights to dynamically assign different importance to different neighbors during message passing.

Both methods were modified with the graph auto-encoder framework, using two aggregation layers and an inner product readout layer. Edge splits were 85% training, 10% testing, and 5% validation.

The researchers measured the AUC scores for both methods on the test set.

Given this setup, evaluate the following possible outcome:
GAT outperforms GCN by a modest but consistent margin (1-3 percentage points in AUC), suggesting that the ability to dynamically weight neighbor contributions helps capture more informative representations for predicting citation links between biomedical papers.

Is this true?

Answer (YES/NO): NO